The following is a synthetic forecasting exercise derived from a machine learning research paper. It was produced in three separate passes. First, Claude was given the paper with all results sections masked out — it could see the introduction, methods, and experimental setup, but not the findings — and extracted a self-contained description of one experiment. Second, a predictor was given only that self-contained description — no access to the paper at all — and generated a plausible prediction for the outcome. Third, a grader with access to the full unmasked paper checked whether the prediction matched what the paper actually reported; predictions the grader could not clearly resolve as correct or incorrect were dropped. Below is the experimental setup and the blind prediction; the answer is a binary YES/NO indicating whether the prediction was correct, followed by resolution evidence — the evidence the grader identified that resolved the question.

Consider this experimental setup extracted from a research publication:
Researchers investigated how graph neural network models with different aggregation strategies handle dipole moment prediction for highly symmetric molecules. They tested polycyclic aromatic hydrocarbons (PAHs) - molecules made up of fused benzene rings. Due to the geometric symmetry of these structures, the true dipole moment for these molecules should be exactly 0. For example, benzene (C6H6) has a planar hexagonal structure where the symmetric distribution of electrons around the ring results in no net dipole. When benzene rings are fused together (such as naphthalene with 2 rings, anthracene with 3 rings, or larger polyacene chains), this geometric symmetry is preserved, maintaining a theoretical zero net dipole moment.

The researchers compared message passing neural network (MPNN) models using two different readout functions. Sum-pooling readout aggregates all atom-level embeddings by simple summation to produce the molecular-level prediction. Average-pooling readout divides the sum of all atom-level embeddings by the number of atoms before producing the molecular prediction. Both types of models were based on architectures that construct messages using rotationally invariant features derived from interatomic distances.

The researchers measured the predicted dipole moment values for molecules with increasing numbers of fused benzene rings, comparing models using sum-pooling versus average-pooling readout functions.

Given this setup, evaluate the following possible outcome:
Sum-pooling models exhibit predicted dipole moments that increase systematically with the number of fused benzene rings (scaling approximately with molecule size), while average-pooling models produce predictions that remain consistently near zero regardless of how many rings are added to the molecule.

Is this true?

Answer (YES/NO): NO